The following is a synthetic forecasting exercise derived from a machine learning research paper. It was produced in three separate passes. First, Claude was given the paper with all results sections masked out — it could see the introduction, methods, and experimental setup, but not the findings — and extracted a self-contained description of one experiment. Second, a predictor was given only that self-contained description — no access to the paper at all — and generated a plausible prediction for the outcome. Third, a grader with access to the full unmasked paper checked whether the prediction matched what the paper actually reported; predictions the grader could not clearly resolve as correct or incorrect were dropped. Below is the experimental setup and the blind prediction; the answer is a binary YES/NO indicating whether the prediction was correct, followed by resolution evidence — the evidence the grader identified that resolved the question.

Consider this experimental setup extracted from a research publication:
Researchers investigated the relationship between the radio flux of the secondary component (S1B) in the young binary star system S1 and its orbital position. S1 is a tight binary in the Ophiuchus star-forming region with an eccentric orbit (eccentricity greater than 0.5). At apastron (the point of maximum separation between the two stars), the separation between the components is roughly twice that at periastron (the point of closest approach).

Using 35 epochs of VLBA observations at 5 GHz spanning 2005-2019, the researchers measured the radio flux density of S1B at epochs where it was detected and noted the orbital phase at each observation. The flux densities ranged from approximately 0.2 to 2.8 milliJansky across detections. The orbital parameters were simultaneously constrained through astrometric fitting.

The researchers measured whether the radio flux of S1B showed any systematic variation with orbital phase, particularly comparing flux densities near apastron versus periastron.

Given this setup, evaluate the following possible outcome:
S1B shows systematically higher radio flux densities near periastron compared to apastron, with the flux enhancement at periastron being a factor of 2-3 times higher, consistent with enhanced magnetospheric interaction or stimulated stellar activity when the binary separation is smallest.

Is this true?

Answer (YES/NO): NO